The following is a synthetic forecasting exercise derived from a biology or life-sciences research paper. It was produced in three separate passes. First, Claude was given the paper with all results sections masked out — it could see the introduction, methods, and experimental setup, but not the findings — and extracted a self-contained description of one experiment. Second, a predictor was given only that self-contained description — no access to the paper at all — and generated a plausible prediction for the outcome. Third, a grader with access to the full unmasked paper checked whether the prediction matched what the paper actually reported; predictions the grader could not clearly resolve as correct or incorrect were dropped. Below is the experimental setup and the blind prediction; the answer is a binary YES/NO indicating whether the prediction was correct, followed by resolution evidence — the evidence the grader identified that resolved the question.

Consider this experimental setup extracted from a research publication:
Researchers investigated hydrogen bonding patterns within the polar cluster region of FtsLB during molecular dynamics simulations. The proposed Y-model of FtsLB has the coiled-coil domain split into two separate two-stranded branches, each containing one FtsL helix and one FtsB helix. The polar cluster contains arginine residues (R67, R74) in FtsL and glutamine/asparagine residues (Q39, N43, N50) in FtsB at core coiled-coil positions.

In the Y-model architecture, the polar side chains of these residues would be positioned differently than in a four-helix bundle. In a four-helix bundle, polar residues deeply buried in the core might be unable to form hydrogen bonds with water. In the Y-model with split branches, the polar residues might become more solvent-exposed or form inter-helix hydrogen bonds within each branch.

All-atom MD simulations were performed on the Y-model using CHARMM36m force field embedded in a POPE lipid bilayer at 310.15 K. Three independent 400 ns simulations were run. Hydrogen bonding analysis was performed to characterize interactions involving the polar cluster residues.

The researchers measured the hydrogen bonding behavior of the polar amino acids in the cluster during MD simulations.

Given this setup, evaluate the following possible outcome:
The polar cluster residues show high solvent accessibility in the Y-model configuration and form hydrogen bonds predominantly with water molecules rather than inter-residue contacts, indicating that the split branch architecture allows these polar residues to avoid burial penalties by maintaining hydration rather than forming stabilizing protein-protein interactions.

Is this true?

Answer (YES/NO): NO